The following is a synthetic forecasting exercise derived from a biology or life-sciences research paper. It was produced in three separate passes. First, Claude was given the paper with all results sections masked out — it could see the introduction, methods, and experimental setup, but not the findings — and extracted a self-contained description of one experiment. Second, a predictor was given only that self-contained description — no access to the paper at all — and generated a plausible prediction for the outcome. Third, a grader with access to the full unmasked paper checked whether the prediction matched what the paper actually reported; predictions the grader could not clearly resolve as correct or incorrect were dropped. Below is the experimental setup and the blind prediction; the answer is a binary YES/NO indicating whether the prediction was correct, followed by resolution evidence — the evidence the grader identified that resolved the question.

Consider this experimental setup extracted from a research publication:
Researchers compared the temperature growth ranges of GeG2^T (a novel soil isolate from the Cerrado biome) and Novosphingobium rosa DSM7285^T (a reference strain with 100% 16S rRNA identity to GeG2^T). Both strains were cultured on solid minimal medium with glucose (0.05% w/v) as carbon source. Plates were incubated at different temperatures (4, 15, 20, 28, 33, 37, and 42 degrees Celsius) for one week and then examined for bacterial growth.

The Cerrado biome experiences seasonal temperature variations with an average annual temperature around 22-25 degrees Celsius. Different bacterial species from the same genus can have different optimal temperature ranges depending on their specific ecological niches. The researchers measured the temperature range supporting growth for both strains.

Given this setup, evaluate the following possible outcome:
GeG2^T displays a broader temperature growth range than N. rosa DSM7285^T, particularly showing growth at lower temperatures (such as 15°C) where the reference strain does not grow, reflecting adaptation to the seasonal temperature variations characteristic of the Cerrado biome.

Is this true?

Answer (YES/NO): NO